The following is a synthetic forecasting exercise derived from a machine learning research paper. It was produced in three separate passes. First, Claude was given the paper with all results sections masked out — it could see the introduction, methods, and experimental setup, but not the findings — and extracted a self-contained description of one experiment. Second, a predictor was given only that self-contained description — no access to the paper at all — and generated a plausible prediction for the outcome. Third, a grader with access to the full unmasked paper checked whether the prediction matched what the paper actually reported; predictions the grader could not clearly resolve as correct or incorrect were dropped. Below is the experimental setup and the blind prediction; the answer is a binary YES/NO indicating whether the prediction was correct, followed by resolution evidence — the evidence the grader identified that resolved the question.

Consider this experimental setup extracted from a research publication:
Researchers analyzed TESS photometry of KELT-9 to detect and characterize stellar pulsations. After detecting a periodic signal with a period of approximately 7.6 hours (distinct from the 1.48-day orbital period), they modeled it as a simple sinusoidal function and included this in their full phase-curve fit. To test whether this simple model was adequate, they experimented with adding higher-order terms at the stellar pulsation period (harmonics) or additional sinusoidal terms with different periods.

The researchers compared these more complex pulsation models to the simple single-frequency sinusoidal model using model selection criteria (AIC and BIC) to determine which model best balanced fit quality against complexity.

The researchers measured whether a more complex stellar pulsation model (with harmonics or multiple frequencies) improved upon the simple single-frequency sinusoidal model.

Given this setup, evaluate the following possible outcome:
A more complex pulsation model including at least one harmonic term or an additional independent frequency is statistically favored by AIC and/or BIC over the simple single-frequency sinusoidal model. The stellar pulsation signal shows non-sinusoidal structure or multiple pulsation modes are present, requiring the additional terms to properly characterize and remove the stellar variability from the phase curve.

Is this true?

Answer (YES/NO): NO